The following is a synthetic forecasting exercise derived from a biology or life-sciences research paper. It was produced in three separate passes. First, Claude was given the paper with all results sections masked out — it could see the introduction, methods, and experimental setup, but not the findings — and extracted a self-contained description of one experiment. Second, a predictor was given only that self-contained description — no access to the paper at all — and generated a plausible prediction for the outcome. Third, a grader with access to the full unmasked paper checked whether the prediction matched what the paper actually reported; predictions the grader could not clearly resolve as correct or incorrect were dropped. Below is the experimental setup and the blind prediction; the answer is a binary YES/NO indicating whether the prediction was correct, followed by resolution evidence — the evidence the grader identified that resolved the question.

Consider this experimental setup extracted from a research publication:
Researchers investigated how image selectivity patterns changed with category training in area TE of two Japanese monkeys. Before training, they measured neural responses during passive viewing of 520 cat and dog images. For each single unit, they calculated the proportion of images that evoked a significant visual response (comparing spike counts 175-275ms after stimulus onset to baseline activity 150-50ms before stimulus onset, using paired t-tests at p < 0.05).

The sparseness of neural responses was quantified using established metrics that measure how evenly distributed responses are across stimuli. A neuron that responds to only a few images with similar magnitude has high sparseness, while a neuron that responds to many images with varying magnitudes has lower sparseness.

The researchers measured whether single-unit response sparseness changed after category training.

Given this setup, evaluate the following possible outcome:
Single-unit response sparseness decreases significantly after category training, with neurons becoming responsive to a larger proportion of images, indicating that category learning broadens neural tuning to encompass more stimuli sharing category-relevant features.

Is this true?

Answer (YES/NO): YES